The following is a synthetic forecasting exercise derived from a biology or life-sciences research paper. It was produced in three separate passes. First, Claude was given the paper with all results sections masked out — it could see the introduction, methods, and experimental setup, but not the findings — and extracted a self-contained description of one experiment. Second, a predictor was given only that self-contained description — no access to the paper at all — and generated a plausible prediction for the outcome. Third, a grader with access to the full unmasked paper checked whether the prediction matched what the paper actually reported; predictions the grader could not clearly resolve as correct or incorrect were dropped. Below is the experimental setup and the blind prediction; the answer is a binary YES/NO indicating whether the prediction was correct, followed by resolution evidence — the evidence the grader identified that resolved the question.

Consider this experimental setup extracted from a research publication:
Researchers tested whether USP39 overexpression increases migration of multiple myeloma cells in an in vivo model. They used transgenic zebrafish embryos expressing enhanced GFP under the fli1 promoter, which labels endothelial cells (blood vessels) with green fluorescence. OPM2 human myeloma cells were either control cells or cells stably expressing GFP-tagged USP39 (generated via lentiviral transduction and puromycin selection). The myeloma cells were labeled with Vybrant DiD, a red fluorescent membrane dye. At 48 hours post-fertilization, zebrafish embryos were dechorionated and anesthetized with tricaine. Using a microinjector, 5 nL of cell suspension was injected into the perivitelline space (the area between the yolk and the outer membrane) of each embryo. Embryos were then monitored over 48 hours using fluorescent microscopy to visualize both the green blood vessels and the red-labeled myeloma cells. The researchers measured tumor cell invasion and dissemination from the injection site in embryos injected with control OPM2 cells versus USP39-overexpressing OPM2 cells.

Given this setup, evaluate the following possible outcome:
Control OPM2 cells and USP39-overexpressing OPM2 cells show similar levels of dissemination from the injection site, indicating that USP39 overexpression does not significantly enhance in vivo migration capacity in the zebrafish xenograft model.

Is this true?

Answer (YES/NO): NO